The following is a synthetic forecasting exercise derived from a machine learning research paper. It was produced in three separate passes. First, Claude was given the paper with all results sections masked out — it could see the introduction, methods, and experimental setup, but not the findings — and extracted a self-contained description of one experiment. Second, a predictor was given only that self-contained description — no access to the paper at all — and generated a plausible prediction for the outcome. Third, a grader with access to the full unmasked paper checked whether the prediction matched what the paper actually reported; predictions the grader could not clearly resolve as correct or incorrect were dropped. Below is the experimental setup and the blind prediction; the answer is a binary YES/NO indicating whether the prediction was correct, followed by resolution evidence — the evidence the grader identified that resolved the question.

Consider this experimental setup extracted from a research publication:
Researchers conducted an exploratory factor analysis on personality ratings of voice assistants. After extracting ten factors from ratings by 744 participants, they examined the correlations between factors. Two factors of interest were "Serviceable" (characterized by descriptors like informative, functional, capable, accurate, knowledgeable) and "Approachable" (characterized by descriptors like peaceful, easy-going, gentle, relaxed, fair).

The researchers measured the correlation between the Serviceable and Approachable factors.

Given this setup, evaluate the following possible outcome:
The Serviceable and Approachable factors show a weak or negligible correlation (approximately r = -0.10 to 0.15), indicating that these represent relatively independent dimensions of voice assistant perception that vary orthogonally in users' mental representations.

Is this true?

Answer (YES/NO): NO